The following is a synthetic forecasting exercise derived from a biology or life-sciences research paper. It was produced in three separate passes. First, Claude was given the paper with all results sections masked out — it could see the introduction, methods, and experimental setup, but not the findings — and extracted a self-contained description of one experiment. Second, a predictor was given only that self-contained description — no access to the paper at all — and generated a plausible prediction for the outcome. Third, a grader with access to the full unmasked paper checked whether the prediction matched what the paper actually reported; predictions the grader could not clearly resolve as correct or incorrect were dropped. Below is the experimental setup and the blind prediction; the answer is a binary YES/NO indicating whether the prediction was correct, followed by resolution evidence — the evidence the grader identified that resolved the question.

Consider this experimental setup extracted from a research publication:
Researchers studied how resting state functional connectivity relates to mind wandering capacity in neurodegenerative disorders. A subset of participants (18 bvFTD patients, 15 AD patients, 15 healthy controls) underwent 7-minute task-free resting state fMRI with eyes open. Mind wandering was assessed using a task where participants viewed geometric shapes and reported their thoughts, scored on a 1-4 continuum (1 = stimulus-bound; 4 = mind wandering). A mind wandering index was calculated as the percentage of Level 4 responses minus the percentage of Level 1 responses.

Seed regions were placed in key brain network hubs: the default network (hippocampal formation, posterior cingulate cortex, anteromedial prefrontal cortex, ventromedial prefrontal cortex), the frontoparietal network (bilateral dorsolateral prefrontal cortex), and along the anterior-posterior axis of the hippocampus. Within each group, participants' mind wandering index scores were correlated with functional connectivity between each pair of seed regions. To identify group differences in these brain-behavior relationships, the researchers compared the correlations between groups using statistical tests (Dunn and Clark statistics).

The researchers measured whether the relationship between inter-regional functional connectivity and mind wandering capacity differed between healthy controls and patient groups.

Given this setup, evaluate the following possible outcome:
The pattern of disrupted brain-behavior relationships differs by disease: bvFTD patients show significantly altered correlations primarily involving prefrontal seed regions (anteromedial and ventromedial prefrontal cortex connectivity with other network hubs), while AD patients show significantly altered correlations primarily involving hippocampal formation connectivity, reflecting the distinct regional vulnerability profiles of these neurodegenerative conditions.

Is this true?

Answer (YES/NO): NO